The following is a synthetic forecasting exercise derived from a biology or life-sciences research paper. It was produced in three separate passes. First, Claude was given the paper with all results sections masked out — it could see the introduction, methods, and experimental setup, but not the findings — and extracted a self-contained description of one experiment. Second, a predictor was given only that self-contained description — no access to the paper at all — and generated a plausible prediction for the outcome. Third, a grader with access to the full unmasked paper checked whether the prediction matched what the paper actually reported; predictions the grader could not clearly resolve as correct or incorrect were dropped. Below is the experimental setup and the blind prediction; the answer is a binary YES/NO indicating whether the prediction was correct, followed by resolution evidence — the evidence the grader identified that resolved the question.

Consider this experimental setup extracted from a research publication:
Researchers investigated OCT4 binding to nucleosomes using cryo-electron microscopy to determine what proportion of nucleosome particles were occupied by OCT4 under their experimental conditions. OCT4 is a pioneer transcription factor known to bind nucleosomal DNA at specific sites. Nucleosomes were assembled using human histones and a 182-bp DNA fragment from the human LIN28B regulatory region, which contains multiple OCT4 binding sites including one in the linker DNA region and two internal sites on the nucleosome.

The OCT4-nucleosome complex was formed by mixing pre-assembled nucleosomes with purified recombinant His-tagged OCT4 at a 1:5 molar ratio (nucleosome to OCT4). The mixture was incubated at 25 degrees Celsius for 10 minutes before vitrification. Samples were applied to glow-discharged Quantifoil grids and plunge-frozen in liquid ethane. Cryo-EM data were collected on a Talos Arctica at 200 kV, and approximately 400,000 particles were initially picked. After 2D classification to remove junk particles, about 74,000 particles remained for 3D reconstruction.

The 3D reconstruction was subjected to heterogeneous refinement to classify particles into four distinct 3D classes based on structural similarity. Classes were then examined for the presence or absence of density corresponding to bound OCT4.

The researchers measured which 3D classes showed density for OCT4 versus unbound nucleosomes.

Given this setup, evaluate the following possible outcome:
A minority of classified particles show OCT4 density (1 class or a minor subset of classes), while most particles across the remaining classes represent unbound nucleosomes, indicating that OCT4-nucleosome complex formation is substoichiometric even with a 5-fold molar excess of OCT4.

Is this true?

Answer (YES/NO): YES